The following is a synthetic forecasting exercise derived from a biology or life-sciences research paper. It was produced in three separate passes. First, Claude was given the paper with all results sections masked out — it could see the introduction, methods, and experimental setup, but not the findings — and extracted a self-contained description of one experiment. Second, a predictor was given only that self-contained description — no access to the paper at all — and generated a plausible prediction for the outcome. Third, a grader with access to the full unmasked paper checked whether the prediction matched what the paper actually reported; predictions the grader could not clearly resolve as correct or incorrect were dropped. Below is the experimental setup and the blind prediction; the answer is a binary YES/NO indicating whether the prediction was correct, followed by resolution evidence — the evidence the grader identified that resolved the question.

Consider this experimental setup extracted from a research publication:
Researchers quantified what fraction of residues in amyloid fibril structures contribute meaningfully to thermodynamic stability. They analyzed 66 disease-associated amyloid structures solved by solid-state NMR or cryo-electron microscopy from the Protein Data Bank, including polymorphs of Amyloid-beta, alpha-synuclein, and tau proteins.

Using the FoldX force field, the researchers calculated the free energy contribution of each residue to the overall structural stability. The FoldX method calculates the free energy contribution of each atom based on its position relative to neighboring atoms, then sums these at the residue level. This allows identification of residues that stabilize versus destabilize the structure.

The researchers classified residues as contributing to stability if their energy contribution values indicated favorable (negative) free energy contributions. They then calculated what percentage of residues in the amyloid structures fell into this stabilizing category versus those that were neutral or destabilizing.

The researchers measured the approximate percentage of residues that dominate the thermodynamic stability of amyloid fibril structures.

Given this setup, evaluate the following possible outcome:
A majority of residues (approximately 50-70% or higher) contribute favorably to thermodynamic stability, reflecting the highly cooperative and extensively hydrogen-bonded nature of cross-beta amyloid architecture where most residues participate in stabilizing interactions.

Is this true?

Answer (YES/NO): NO